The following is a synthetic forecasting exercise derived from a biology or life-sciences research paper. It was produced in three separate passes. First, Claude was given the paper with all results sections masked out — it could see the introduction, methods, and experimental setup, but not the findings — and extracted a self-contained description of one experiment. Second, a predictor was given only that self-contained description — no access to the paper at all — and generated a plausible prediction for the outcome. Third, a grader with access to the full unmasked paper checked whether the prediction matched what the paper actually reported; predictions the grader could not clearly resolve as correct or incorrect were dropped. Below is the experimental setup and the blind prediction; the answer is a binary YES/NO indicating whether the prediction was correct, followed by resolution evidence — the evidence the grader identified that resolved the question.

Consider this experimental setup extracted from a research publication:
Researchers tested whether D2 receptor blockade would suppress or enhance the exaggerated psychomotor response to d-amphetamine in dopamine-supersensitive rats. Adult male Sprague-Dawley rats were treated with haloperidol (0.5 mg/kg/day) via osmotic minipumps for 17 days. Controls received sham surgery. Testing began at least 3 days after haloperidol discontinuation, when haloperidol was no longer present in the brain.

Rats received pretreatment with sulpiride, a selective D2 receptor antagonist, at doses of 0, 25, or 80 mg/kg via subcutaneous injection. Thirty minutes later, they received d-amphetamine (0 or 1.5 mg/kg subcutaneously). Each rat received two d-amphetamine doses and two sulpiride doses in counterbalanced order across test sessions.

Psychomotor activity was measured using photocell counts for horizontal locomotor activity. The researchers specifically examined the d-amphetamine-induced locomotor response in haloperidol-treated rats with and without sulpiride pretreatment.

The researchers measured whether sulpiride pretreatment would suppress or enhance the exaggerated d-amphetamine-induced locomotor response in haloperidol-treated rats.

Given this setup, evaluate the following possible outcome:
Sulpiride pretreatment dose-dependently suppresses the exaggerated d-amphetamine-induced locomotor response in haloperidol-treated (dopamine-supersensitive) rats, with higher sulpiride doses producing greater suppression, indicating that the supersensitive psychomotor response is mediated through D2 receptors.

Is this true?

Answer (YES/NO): NO